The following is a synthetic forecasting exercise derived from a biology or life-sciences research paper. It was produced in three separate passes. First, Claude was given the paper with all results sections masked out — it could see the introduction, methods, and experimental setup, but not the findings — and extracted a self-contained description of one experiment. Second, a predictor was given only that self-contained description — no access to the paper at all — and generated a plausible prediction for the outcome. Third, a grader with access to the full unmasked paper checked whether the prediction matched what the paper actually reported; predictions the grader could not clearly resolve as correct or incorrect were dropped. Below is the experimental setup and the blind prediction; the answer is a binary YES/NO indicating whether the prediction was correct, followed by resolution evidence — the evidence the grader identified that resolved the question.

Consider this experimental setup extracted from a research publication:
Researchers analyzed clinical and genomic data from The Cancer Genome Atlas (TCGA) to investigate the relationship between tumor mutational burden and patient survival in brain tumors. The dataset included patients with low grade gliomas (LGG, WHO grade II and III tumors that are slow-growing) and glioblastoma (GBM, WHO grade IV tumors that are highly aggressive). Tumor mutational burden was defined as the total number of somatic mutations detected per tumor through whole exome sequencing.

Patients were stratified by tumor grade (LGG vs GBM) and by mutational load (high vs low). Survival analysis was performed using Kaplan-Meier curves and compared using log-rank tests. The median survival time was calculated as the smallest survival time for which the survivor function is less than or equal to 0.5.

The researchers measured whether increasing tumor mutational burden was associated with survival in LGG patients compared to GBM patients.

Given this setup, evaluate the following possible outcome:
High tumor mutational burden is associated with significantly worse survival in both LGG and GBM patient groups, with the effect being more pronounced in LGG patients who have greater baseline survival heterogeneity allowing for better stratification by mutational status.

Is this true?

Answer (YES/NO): NO